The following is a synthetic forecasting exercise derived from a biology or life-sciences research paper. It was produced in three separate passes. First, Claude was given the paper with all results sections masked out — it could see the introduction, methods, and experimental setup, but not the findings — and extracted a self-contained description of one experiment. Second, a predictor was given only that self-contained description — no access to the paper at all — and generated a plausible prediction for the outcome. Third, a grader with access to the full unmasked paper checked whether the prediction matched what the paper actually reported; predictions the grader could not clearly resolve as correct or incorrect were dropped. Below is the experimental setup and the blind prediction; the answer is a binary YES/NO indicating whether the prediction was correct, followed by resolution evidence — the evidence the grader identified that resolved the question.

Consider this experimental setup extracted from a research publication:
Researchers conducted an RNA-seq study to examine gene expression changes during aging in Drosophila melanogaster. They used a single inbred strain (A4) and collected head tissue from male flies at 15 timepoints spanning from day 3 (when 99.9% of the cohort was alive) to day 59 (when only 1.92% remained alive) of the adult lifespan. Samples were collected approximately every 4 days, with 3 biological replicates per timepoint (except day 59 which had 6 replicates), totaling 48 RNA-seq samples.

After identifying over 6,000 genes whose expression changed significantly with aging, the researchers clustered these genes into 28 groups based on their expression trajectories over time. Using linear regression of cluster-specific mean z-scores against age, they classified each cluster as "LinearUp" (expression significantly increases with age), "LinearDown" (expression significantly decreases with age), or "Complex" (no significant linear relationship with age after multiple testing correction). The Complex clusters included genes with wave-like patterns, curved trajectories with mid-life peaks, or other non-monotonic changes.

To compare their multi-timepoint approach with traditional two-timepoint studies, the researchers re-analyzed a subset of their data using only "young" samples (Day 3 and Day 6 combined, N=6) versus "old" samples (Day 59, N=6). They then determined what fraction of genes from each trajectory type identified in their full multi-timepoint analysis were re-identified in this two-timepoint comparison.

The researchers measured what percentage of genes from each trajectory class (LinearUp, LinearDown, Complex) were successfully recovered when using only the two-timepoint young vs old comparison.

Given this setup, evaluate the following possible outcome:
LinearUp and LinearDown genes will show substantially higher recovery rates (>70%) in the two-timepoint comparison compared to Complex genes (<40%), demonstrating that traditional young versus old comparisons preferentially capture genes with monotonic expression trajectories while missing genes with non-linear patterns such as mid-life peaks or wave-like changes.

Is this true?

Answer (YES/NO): NO